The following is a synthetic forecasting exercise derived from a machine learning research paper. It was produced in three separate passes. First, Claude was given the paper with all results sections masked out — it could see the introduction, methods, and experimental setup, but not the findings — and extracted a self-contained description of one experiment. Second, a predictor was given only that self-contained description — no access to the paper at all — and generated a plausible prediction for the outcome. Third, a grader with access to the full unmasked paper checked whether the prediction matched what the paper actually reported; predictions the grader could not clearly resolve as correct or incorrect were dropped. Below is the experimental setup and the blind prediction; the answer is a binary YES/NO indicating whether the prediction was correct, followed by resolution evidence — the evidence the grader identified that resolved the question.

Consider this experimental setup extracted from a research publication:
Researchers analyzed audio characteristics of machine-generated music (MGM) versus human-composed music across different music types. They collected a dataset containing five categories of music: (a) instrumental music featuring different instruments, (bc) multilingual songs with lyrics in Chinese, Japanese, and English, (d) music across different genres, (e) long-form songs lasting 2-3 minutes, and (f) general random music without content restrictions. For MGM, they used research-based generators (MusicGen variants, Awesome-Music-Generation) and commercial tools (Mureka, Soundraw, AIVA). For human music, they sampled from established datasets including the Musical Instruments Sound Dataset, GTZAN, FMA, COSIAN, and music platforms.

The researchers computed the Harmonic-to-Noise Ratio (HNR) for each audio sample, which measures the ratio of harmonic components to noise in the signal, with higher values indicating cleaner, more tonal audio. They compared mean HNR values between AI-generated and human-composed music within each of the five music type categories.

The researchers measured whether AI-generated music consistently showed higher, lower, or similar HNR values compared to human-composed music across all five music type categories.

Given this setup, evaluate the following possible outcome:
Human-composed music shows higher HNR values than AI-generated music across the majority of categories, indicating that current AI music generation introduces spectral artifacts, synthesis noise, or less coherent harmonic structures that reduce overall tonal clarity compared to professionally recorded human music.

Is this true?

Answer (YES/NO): NO